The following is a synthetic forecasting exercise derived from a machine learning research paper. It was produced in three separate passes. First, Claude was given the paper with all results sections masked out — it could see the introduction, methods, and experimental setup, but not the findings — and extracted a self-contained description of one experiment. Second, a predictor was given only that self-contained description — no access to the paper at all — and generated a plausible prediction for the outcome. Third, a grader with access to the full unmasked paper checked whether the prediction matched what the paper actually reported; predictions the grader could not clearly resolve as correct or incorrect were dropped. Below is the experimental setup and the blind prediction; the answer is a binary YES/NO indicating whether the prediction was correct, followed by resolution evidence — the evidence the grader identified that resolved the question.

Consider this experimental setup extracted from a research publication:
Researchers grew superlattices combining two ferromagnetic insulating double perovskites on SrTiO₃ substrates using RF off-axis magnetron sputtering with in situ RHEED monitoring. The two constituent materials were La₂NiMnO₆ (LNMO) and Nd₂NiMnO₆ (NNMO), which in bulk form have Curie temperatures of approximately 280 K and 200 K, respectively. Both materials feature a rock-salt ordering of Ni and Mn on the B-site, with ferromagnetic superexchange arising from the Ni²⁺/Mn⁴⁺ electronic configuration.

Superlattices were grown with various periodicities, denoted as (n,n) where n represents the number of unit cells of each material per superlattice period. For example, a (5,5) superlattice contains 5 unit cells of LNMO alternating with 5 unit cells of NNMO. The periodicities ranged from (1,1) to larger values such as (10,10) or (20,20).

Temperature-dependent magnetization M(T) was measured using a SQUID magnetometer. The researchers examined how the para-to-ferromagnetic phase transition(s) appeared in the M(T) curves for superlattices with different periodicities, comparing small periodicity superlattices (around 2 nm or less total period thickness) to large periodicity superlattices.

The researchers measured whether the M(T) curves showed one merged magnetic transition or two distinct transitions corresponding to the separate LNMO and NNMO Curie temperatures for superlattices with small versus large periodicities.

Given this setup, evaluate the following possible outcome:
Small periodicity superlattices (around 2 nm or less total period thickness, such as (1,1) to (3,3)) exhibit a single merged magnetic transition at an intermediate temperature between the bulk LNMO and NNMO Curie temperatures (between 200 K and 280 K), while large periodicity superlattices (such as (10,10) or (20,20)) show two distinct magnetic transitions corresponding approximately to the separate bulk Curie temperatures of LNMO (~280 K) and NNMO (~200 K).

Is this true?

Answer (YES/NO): YES